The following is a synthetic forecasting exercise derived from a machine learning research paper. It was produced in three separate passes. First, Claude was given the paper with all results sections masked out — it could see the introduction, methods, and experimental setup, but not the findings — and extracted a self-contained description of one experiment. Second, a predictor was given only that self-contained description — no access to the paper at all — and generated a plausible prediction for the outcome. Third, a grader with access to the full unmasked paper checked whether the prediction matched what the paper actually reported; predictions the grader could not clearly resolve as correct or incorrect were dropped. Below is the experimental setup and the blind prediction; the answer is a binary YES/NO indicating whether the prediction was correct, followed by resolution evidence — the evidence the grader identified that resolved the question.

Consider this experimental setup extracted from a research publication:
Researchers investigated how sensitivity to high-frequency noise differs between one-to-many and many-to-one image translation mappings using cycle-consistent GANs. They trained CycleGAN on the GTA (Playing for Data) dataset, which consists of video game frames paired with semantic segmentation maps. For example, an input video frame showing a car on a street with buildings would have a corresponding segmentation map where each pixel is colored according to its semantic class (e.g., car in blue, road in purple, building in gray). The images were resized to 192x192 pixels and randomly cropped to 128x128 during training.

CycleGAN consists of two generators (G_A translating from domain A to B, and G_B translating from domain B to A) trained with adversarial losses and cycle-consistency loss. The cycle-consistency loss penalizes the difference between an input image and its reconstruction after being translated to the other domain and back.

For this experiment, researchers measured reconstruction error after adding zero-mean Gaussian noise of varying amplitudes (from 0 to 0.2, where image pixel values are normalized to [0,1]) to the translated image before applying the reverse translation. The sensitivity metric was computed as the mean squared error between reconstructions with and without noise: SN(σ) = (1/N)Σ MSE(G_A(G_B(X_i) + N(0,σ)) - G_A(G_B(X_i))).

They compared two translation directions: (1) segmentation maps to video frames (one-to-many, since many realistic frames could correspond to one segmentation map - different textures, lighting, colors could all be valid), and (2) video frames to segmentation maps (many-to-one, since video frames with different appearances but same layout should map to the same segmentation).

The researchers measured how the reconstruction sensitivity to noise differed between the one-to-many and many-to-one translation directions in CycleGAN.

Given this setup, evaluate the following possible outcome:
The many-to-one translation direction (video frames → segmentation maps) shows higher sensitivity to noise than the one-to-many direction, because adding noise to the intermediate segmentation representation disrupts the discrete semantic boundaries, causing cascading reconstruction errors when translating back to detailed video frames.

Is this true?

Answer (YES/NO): NO